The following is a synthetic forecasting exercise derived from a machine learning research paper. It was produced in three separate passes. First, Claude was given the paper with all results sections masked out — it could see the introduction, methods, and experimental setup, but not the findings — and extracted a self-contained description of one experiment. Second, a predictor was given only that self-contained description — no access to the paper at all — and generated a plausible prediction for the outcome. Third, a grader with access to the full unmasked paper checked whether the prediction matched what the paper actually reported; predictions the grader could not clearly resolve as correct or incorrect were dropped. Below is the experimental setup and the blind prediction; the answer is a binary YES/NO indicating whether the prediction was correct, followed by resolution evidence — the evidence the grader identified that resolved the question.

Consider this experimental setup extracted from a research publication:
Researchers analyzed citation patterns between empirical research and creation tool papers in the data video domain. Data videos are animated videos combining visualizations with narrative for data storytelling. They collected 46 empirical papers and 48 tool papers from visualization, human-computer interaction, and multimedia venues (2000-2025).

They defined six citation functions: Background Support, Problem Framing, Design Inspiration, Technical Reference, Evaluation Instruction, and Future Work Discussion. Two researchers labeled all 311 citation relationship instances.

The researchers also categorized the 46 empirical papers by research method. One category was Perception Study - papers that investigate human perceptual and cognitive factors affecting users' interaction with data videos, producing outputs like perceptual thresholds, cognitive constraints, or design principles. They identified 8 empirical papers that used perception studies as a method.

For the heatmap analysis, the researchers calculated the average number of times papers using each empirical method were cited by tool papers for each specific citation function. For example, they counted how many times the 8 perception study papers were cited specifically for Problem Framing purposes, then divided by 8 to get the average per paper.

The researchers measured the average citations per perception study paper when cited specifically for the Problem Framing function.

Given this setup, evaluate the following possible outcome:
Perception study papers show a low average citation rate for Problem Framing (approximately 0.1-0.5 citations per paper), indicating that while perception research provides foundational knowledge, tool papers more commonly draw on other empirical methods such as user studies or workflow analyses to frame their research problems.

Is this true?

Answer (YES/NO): YES